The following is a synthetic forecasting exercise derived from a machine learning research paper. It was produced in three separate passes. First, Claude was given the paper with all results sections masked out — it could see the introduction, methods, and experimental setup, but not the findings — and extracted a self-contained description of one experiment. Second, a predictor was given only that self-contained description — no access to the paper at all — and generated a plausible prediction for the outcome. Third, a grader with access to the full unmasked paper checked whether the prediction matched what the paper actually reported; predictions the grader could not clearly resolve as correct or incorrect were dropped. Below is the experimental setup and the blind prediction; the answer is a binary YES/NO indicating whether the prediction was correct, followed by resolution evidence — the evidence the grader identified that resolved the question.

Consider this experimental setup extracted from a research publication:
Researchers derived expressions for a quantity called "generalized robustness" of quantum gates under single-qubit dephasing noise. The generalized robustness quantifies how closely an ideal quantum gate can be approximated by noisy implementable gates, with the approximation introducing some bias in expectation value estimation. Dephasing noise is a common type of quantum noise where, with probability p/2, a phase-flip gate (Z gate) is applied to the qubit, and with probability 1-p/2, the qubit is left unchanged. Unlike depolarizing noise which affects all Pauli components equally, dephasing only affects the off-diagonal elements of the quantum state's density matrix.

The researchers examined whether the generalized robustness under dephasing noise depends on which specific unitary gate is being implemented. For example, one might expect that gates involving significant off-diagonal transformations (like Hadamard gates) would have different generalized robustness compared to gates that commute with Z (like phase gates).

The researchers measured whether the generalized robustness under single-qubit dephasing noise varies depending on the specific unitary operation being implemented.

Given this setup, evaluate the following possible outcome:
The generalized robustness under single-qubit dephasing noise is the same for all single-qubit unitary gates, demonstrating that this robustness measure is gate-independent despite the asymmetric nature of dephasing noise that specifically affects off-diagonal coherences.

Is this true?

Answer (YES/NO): YES